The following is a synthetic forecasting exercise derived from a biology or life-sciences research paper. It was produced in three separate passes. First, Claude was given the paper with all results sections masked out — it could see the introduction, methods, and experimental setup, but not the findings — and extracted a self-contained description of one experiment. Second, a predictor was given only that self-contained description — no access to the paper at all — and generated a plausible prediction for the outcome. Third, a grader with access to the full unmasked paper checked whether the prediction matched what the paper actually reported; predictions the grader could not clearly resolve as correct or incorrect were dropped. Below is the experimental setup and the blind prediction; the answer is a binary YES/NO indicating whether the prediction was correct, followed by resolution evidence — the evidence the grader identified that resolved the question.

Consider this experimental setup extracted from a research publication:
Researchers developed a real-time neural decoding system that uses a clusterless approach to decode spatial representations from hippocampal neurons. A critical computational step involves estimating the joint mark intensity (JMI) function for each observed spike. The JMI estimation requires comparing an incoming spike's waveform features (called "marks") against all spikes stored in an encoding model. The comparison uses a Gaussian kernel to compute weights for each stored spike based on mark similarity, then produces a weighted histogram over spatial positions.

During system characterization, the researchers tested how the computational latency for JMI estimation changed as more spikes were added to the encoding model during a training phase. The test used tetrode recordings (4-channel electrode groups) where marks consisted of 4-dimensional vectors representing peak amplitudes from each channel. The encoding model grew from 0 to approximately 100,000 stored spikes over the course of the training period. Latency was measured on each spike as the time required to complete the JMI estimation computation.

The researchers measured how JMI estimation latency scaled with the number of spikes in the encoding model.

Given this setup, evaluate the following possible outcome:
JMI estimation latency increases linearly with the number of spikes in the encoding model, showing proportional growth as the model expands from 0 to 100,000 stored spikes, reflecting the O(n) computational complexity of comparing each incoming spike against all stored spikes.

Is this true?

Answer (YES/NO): YES